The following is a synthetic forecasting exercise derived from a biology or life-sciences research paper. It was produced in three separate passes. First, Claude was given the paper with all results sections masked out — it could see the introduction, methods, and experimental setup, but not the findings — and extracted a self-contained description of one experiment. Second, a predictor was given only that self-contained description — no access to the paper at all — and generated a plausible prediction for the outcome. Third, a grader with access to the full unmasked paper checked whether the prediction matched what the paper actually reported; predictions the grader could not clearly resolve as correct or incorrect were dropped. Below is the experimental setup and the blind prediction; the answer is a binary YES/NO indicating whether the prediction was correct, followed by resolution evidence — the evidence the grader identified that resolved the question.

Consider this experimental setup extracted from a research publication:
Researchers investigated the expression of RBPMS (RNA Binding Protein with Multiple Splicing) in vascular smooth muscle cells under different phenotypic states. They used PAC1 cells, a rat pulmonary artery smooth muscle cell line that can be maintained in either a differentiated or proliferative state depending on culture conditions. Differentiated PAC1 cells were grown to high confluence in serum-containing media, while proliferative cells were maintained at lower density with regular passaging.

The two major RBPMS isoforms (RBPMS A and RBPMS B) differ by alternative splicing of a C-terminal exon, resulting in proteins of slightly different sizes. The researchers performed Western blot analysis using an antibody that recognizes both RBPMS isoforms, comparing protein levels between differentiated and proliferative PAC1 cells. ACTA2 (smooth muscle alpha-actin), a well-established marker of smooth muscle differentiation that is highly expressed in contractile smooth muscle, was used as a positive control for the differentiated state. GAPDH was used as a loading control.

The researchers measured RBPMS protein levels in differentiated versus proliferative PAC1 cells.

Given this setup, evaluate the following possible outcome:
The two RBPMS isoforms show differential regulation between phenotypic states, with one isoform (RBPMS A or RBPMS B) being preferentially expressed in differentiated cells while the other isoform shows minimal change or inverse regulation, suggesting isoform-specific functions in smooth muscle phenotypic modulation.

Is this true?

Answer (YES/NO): NO